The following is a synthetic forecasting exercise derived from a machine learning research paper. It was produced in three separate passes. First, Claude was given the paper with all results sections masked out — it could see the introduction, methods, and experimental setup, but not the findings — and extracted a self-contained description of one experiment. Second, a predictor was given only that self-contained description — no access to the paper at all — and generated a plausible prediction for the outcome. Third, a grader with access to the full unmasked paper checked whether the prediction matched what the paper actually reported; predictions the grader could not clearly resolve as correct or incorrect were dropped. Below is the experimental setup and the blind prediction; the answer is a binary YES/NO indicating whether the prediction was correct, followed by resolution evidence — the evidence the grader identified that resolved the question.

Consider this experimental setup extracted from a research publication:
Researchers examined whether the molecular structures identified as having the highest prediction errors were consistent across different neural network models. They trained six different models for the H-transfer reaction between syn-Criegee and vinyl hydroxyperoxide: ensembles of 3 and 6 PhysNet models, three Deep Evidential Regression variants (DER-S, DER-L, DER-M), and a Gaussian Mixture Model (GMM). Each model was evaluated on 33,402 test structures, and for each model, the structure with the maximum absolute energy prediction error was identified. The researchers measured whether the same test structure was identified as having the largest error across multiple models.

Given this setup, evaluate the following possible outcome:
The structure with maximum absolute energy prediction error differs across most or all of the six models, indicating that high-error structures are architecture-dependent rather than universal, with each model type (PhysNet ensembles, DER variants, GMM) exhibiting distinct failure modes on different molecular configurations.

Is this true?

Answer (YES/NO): NO